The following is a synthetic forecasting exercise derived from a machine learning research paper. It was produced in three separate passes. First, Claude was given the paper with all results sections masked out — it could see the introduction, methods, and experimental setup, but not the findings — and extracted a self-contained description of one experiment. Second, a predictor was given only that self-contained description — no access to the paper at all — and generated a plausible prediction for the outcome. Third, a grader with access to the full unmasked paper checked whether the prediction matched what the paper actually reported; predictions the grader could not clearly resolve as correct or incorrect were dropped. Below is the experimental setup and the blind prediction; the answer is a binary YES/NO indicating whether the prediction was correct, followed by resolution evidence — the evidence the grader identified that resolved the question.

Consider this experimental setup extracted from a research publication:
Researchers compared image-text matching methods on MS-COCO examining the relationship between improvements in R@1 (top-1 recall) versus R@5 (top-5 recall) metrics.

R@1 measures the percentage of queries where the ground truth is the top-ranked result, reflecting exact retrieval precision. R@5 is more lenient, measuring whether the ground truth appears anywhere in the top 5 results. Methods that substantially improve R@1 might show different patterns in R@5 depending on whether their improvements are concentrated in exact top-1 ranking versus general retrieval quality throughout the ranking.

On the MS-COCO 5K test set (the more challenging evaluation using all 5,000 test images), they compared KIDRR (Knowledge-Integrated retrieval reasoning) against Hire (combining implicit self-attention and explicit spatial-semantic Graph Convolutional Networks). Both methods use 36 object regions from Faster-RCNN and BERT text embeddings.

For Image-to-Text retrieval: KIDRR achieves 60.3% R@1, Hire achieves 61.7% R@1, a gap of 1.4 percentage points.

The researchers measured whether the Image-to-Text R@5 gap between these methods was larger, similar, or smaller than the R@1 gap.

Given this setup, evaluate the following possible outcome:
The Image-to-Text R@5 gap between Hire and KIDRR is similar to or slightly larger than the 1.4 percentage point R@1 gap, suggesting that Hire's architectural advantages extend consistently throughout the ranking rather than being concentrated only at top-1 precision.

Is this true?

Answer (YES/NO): NO